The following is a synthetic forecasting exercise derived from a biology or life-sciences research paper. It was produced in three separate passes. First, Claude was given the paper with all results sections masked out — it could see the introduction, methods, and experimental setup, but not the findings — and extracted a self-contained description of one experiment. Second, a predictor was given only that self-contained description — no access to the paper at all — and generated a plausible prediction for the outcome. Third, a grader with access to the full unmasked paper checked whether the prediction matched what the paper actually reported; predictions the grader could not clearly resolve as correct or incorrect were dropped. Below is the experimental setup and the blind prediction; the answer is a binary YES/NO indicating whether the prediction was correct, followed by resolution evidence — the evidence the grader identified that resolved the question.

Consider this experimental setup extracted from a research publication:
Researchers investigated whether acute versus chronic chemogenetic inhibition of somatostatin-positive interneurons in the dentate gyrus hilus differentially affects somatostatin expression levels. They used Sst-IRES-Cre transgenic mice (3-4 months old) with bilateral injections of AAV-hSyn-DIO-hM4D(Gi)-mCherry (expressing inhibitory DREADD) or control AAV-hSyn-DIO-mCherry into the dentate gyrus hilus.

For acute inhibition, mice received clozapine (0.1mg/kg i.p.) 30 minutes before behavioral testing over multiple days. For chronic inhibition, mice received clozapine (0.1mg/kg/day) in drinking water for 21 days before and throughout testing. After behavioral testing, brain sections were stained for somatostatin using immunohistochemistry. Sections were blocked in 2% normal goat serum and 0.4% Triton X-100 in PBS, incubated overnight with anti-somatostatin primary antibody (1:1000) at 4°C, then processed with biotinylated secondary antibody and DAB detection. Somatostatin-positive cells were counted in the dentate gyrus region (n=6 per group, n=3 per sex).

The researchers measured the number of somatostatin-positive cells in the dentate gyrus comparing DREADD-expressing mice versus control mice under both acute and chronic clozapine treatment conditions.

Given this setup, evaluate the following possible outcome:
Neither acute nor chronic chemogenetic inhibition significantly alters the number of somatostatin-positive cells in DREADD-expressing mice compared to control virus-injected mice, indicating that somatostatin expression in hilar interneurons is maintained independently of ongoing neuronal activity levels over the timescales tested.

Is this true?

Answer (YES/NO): NO